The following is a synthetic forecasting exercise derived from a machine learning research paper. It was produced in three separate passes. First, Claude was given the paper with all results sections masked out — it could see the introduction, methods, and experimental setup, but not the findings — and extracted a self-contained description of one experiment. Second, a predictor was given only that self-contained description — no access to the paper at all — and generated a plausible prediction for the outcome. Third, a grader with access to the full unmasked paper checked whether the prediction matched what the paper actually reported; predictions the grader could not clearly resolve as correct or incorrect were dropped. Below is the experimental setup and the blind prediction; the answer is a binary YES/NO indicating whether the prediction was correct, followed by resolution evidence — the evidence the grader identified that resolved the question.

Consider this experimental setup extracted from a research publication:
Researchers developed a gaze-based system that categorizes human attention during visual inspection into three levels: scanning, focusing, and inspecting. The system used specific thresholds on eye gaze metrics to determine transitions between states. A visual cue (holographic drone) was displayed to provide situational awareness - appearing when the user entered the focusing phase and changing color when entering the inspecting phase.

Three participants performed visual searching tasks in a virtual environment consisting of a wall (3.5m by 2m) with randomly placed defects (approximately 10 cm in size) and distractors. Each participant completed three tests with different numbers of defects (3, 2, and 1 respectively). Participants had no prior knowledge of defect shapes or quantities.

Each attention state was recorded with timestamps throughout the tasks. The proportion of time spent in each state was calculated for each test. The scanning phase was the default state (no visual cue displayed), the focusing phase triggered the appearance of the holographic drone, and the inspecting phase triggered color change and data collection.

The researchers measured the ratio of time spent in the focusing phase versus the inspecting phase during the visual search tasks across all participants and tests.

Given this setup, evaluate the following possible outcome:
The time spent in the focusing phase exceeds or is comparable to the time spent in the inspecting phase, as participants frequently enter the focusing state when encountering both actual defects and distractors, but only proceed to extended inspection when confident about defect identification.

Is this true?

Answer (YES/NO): YES